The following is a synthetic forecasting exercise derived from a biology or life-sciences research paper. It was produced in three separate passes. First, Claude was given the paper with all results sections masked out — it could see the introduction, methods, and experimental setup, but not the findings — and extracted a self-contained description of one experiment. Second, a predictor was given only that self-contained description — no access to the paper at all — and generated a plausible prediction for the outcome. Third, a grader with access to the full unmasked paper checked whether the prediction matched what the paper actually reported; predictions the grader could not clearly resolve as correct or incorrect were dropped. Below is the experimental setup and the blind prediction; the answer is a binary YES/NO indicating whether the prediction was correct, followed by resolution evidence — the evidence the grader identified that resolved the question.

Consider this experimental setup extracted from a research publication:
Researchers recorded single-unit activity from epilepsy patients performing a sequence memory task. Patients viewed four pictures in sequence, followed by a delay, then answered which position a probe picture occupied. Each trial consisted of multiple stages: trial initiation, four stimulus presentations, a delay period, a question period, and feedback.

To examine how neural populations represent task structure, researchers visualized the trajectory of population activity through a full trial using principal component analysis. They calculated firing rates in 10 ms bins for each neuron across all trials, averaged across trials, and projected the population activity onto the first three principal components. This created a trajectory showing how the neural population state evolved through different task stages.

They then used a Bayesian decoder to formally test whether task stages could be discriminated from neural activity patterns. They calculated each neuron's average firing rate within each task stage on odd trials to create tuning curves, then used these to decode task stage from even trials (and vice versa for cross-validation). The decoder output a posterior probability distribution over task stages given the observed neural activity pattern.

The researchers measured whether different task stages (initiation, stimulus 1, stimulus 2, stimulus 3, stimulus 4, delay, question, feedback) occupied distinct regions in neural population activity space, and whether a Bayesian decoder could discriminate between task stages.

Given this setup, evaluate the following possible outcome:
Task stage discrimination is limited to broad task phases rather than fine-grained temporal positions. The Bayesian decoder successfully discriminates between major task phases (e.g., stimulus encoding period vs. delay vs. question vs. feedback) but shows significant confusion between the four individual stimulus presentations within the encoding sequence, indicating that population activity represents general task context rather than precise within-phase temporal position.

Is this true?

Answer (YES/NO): NO